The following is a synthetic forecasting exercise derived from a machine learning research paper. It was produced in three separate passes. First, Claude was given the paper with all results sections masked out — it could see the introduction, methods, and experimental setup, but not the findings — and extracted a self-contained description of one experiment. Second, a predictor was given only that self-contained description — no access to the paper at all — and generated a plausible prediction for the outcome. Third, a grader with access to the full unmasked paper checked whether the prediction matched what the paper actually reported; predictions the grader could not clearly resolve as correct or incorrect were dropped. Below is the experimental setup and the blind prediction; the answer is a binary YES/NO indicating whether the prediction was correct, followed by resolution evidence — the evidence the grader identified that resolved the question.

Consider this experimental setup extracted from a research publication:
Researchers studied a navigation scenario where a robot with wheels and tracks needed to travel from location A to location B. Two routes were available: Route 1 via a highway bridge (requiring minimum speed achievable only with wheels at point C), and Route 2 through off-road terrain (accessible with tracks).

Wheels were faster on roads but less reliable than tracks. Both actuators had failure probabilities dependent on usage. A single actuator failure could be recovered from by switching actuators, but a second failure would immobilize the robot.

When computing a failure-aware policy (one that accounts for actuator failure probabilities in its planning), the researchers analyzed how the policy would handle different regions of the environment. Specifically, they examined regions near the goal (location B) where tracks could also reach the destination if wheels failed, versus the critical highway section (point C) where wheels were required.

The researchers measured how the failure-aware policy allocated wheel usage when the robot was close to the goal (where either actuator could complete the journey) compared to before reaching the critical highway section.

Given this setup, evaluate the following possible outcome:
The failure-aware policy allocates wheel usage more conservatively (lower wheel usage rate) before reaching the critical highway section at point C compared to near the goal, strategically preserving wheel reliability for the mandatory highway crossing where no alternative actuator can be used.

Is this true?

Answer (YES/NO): YES